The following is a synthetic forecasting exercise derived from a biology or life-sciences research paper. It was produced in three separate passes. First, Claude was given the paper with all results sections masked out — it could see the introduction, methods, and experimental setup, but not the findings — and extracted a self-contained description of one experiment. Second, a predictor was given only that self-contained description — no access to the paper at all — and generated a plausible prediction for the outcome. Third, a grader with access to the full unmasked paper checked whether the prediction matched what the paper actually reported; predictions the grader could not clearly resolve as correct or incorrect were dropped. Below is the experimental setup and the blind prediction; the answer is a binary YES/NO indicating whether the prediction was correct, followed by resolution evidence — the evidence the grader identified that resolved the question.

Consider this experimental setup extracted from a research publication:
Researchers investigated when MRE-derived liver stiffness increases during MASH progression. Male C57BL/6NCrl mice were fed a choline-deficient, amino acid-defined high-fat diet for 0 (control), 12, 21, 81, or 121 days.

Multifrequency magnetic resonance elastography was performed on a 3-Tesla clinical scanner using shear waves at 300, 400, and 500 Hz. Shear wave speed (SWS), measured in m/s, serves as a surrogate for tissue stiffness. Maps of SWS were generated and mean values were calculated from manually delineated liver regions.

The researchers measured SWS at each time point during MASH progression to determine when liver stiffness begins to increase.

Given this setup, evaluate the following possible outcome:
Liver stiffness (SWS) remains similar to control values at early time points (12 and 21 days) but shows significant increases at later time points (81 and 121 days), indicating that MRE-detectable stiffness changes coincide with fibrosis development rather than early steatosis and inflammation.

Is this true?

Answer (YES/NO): NO